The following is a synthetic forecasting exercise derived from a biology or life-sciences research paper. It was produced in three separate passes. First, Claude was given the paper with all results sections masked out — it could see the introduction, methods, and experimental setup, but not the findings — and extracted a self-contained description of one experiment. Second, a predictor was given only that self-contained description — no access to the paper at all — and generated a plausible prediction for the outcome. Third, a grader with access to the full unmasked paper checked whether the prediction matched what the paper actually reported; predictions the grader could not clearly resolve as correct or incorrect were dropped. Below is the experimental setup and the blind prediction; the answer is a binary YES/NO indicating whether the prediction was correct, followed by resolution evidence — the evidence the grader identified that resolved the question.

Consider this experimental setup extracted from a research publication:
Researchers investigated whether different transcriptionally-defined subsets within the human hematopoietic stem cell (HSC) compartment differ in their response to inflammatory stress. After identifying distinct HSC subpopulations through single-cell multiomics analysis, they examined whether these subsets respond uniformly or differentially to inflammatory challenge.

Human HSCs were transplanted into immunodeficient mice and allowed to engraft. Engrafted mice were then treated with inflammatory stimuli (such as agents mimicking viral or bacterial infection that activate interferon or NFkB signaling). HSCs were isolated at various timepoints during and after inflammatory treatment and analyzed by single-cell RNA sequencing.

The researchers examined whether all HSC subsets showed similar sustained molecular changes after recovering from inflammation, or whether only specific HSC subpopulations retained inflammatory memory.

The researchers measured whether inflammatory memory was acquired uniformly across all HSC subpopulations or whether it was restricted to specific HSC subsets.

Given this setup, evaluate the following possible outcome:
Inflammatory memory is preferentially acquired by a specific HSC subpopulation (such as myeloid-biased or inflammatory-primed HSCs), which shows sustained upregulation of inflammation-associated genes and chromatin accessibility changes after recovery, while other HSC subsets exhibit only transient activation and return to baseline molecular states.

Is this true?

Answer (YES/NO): YES